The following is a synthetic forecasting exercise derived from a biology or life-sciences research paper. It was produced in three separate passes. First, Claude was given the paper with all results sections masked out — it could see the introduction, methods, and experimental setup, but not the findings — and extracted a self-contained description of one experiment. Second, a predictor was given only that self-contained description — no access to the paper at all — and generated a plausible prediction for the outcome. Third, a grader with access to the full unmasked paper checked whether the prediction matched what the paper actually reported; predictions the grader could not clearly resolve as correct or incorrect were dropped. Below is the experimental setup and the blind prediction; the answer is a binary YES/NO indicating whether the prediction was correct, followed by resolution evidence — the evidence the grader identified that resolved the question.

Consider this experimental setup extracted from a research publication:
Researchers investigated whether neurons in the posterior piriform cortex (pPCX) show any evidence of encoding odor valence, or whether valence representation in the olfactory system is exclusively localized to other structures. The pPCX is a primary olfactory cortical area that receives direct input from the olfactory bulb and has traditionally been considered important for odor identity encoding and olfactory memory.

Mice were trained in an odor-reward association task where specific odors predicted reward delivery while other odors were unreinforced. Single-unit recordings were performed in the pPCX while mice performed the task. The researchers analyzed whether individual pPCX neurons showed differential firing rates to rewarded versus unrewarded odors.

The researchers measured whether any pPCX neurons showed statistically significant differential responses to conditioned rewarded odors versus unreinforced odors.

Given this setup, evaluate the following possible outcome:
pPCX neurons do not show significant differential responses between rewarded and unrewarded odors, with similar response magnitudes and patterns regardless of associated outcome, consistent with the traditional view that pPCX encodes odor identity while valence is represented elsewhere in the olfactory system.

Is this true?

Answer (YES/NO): YES